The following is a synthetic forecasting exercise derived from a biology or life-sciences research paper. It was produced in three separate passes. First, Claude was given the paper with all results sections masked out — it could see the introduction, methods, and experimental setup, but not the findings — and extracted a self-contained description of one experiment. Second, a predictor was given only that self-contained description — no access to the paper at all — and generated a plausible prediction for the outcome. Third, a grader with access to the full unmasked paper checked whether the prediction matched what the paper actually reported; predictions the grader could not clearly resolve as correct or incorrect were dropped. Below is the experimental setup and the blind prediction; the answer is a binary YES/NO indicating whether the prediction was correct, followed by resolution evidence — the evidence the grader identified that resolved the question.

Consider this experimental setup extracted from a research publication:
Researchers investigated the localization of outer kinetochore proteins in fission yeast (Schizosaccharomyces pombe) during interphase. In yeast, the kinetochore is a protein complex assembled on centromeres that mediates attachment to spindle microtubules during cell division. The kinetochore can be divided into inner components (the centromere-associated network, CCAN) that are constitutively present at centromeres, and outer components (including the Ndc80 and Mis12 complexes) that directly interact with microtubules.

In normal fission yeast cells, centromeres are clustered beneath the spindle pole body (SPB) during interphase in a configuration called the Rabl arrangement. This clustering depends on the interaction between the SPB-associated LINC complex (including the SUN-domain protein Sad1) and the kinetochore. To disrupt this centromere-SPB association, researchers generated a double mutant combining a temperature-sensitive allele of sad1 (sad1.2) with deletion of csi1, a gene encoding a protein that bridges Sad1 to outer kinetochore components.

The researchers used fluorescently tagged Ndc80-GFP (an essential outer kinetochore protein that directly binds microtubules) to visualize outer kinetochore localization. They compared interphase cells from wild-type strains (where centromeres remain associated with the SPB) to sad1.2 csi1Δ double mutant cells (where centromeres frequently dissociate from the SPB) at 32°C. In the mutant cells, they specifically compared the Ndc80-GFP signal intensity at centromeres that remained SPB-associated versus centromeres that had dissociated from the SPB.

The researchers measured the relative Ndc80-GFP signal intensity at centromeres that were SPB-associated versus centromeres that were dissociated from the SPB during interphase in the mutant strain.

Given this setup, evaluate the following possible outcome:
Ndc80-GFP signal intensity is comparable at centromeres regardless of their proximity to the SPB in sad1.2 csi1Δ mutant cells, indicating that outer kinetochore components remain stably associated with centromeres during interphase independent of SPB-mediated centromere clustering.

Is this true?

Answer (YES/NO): NO